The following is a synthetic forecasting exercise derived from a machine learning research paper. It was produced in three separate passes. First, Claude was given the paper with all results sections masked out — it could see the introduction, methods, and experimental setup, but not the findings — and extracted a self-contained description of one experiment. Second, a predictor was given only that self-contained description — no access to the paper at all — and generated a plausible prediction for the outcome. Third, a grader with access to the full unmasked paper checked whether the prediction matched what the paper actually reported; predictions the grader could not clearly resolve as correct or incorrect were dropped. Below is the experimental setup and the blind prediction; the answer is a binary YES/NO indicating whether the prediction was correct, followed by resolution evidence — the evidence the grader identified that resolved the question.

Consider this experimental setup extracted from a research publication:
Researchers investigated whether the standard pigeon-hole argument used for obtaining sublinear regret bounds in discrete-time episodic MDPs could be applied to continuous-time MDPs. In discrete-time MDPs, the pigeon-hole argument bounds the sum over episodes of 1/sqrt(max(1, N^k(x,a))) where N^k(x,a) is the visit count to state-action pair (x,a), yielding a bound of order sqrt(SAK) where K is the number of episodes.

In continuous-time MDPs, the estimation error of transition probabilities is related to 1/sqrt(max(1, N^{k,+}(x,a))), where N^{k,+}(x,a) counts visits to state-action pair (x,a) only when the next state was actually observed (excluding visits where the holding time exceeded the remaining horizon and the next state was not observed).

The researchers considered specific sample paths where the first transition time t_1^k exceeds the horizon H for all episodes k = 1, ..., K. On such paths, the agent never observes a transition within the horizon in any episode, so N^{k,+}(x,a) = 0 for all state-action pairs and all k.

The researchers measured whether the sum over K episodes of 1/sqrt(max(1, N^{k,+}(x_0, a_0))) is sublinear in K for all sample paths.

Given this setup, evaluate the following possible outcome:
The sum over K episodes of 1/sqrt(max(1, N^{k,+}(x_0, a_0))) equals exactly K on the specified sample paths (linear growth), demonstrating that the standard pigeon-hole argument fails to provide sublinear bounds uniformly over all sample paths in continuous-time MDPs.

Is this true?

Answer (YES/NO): YES